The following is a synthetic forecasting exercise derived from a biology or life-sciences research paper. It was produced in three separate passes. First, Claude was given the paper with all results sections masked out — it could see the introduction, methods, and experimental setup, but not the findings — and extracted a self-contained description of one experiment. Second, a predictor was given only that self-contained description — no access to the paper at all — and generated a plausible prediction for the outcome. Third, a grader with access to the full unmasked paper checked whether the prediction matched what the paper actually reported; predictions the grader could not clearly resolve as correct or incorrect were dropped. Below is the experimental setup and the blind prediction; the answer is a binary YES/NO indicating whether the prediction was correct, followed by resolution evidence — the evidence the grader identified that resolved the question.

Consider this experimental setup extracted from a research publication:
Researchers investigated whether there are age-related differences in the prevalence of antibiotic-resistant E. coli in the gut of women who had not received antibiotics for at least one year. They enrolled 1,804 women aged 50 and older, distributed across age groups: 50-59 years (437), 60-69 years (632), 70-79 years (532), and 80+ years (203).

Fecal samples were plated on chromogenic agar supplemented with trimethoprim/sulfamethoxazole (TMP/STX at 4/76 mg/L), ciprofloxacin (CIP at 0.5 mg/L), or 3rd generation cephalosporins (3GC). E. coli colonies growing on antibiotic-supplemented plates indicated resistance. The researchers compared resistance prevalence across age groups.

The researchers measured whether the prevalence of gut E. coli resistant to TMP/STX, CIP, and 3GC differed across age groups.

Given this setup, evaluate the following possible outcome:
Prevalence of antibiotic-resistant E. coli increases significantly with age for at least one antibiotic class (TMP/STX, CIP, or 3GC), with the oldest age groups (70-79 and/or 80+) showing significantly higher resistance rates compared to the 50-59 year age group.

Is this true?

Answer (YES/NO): NO